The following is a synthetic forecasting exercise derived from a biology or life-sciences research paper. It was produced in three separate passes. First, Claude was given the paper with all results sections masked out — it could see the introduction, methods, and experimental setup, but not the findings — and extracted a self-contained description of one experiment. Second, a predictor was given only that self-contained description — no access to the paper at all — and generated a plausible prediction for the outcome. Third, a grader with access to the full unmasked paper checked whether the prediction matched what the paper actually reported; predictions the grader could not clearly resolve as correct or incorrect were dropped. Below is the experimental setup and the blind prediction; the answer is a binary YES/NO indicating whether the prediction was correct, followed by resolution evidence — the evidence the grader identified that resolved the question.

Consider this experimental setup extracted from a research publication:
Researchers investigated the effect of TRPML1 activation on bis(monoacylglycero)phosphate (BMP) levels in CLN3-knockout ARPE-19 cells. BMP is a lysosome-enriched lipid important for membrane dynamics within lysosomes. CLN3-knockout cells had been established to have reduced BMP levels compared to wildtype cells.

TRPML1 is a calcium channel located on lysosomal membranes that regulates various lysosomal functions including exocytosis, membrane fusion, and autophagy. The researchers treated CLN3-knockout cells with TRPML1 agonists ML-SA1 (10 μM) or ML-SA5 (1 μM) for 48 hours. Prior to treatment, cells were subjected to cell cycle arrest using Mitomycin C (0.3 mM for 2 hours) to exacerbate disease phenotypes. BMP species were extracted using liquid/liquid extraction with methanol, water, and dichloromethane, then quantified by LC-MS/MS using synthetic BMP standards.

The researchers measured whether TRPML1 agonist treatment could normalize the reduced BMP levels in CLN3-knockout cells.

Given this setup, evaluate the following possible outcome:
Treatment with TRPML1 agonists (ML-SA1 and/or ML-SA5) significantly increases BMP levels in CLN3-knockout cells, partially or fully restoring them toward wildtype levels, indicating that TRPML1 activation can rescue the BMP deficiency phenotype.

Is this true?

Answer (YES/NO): NO